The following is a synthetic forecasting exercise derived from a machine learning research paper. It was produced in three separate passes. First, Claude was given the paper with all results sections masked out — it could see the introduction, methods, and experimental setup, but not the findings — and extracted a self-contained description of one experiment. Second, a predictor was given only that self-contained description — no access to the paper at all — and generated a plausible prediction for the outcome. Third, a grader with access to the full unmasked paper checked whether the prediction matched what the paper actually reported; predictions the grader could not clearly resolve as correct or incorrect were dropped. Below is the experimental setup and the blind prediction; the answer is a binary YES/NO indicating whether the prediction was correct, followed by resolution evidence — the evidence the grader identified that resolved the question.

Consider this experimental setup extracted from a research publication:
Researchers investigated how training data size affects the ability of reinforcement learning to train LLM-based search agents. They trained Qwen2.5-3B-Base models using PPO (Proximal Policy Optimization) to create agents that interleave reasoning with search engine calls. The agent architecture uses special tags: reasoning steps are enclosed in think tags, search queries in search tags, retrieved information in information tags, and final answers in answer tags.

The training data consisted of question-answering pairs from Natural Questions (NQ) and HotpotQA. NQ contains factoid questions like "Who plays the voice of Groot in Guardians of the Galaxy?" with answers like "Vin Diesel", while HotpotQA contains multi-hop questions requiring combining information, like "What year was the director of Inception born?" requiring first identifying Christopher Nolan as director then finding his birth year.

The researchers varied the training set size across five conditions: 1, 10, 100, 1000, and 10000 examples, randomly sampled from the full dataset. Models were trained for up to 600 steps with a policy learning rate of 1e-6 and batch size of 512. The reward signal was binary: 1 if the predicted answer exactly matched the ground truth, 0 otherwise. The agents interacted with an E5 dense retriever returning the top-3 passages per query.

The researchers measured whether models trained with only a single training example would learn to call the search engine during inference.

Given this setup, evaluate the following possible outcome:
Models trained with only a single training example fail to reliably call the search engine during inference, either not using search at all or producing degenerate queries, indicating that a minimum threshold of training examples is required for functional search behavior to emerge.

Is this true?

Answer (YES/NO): YES